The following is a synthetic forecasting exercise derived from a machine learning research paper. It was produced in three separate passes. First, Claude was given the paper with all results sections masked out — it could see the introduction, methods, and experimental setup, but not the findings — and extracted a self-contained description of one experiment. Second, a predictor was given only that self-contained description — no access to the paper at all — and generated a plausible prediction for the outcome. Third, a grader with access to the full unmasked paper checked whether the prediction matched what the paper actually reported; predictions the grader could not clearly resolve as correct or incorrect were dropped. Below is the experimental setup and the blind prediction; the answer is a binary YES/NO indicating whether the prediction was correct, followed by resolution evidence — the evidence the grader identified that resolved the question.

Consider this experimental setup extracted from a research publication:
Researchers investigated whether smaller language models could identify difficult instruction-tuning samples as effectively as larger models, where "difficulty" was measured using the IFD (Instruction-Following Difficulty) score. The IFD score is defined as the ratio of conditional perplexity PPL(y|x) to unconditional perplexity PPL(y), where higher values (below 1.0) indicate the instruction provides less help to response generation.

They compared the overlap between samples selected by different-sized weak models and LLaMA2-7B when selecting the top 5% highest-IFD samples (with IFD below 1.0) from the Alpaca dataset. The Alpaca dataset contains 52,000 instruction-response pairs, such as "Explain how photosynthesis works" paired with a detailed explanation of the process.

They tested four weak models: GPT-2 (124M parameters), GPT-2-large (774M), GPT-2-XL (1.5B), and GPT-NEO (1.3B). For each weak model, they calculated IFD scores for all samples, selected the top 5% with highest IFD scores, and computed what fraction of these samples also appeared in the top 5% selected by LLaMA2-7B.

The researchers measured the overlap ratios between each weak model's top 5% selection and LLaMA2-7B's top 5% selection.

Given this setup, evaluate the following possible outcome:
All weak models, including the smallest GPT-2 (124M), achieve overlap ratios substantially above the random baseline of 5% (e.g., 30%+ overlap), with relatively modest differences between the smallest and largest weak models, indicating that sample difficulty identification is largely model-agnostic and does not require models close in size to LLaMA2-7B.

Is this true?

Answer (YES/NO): NO